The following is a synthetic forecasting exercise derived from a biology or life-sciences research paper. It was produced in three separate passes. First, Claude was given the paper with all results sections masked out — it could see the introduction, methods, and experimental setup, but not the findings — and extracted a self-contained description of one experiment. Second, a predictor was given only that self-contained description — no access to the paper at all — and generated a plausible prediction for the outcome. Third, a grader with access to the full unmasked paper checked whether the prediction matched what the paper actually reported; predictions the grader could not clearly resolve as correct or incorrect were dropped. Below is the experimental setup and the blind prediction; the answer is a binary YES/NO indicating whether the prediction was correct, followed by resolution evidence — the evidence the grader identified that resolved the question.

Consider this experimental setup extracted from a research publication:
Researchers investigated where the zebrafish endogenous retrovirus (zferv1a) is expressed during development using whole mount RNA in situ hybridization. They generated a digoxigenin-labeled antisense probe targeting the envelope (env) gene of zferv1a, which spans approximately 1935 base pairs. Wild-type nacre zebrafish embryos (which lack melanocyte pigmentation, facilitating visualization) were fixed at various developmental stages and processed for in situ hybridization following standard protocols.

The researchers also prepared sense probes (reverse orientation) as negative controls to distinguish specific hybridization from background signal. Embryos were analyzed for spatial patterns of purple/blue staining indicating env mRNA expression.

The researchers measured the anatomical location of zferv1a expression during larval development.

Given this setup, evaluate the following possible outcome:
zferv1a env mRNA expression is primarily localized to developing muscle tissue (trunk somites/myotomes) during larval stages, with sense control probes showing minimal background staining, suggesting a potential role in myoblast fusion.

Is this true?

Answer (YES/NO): NO